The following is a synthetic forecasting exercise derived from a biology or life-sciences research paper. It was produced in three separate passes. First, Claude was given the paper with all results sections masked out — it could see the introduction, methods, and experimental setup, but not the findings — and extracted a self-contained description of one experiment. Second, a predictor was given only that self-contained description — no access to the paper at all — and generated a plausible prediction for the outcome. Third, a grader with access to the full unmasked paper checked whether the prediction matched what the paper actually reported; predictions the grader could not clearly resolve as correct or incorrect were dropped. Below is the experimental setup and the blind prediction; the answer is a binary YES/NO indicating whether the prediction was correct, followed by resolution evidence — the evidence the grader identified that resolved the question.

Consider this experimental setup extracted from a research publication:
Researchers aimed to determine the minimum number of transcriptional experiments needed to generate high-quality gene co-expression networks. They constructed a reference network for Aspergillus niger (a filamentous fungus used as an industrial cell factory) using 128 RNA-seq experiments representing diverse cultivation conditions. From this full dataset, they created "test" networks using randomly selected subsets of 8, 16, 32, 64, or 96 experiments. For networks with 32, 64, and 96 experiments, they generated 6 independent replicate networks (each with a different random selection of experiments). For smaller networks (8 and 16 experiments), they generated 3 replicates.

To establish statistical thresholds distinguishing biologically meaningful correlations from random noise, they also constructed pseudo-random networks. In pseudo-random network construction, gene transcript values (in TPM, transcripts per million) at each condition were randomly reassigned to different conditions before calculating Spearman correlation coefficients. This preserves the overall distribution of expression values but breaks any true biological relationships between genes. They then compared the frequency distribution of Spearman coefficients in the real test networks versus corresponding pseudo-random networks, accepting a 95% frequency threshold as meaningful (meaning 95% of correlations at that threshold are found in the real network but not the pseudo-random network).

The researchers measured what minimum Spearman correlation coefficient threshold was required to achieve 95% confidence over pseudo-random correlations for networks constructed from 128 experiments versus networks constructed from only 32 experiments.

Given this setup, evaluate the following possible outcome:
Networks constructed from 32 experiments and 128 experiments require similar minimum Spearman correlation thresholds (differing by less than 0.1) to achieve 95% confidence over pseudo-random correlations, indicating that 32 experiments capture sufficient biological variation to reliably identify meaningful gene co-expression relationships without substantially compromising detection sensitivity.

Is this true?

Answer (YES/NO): NO